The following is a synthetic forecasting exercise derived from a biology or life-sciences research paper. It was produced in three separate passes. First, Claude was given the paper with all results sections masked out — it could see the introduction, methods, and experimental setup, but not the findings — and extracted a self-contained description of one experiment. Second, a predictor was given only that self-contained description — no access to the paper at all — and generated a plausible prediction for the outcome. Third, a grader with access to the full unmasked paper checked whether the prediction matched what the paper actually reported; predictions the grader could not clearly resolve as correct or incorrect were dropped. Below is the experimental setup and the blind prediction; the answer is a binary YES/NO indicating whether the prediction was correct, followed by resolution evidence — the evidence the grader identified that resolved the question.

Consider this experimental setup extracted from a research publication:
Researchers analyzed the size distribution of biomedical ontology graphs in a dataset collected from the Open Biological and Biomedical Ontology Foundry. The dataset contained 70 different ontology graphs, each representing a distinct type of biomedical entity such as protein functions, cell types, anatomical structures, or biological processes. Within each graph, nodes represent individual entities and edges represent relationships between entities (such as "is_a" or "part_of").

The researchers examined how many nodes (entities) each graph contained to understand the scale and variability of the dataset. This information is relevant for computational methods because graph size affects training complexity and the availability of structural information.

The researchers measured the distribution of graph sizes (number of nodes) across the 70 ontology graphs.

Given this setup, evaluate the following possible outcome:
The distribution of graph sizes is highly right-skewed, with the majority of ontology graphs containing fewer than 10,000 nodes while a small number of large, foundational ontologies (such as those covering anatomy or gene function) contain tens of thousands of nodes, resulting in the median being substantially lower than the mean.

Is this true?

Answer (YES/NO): NO